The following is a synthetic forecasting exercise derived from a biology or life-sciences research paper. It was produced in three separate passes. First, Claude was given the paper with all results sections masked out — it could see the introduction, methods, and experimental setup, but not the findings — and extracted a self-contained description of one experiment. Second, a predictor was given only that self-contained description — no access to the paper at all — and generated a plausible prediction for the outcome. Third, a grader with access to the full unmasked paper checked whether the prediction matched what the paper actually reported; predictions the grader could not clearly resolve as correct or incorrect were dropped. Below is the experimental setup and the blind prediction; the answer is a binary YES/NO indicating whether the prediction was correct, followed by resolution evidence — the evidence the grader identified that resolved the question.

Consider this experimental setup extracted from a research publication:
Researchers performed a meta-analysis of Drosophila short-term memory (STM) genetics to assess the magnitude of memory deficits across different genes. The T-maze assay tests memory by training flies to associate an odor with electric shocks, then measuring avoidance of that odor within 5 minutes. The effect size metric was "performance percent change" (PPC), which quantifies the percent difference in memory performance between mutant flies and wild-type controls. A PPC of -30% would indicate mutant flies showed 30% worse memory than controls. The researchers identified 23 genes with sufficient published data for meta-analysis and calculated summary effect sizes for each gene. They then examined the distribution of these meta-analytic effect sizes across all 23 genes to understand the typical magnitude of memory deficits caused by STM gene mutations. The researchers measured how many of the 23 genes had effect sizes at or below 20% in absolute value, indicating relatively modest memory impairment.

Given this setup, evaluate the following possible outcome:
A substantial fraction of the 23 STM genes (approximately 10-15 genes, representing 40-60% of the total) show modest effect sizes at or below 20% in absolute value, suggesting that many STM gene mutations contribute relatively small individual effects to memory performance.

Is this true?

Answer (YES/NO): NO